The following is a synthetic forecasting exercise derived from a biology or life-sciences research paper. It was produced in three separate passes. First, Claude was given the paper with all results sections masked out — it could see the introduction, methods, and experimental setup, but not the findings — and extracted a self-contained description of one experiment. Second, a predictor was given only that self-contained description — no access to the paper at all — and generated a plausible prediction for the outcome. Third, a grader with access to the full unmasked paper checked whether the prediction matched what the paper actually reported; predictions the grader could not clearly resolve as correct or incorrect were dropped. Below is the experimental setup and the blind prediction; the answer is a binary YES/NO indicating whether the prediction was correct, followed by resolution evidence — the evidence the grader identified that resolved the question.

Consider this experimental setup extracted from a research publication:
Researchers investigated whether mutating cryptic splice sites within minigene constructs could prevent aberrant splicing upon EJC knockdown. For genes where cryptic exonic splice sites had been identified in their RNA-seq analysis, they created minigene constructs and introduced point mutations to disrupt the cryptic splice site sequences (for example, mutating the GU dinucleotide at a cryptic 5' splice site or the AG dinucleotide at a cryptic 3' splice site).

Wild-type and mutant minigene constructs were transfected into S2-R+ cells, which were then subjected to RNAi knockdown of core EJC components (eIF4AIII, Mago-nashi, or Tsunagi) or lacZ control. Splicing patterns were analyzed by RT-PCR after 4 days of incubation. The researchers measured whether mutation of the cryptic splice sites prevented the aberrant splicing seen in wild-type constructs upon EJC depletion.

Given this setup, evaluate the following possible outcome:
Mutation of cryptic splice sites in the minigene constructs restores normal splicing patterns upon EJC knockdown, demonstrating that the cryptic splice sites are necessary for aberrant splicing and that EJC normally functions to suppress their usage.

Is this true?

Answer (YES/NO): YES